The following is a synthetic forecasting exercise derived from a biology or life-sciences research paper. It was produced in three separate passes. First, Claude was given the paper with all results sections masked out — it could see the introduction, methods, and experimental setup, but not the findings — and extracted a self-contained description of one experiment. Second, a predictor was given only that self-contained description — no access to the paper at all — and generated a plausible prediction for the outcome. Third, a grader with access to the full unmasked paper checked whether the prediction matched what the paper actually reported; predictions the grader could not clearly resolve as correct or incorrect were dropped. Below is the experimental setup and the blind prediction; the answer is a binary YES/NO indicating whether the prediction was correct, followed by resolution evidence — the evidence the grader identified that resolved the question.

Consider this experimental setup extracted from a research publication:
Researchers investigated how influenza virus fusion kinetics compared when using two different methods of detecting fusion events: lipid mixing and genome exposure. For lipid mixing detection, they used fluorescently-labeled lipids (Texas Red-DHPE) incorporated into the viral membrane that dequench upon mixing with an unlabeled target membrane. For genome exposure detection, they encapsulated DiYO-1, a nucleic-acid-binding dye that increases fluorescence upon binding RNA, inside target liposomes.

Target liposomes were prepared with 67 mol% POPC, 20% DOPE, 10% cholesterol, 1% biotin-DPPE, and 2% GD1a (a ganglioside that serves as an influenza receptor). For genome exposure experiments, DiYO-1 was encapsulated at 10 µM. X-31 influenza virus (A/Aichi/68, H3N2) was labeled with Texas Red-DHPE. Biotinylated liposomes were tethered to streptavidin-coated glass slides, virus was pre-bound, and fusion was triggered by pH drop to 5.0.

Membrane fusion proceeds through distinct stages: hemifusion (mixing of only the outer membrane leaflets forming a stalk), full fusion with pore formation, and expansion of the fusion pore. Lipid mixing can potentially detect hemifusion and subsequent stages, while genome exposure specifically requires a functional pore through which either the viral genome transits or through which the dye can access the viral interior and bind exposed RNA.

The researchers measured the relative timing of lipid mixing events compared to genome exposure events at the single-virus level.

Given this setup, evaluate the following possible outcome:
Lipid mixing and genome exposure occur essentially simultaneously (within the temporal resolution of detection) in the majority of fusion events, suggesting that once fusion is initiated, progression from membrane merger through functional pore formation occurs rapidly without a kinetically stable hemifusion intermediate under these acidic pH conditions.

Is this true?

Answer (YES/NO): NO